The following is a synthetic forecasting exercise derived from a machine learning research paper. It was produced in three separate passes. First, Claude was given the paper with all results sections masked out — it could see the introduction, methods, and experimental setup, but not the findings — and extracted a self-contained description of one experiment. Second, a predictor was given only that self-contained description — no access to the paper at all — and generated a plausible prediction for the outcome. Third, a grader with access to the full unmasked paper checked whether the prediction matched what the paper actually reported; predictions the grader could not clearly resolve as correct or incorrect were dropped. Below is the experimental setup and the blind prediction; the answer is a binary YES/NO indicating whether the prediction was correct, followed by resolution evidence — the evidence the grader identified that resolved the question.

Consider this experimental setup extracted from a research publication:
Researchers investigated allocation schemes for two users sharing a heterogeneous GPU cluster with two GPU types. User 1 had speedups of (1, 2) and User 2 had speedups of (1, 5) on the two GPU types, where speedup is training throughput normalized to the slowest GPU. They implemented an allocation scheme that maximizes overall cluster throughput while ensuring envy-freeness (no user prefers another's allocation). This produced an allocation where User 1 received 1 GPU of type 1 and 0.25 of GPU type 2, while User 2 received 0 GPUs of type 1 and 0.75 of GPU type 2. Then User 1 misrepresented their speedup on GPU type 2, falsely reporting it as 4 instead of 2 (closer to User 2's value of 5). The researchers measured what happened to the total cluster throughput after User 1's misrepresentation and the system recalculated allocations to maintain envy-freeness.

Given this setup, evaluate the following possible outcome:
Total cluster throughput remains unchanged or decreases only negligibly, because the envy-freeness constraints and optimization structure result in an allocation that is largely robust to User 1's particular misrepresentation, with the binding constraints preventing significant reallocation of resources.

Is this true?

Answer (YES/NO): NO